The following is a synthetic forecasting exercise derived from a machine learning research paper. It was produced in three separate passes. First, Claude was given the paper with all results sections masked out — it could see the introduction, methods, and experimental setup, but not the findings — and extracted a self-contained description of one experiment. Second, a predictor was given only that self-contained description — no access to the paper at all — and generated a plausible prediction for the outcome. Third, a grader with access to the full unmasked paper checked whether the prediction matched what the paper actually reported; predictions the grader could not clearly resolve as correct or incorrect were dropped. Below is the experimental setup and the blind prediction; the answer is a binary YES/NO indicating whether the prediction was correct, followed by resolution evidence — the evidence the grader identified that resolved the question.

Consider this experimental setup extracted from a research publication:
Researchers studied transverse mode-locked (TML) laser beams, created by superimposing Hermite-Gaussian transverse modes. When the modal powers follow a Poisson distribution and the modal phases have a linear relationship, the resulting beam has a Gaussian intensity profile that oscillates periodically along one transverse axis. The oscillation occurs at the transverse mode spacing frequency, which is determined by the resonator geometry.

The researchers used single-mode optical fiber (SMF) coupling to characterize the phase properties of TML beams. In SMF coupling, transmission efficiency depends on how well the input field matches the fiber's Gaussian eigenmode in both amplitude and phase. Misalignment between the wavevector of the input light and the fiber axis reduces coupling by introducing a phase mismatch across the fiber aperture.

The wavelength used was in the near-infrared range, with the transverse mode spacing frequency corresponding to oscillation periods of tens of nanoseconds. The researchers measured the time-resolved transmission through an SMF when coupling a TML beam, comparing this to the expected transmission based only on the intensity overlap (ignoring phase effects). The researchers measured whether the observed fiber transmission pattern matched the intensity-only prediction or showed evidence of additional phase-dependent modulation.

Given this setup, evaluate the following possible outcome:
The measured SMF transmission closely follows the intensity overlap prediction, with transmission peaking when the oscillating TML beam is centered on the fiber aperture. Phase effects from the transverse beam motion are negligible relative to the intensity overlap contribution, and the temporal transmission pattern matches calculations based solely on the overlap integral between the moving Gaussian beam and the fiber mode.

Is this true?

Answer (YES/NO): NO